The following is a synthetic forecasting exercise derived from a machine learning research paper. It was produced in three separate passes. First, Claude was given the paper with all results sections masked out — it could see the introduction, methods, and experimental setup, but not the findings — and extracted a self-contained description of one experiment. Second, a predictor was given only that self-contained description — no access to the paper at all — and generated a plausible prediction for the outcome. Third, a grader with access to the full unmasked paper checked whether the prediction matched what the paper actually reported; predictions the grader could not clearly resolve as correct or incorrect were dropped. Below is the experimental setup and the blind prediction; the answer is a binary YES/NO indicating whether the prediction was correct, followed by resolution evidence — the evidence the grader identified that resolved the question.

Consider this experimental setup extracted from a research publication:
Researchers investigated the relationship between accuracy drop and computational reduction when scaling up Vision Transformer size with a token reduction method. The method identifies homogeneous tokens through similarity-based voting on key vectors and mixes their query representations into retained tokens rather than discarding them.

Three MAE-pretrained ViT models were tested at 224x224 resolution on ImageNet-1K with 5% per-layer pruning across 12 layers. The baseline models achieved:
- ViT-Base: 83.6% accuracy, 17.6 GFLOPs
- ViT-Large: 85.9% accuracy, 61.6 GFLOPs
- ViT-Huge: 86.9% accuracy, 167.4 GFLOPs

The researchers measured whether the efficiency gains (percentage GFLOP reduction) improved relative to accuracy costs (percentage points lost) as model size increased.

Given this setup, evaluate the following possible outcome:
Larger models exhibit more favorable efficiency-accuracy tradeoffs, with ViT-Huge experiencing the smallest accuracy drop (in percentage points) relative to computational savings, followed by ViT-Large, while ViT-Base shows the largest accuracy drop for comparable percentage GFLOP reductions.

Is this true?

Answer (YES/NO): YES